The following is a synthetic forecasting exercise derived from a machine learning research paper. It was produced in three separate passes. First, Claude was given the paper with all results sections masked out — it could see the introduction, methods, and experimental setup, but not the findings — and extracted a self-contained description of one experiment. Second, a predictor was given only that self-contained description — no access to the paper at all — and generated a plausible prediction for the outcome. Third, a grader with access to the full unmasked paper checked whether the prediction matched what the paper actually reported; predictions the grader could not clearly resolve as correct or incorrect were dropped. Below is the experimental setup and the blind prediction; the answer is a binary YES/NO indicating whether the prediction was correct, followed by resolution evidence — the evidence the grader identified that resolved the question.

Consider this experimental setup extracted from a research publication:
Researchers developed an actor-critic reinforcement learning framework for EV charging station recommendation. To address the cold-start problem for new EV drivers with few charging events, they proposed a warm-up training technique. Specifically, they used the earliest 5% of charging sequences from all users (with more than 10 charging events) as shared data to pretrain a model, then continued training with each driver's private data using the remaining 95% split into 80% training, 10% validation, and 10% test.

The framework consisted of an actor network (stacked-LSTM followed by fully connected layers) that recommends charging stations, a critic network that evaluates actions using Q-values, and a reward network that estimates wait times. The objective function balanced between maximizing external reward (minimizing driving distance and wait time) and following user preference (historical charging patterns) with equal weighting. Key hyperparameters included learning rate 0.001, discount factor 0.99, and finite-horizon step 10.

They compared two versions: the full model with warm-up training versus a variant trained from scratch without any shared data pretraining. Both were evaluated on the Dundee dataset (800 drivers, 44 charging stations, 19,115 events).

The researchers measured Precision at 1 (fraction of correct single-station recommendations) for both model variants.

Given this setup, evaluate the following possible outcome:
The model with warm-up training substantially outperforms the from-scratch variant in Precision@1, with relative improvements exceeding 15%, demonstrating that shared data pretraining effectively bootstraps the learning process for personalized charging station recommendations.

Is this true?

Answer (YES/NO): NO